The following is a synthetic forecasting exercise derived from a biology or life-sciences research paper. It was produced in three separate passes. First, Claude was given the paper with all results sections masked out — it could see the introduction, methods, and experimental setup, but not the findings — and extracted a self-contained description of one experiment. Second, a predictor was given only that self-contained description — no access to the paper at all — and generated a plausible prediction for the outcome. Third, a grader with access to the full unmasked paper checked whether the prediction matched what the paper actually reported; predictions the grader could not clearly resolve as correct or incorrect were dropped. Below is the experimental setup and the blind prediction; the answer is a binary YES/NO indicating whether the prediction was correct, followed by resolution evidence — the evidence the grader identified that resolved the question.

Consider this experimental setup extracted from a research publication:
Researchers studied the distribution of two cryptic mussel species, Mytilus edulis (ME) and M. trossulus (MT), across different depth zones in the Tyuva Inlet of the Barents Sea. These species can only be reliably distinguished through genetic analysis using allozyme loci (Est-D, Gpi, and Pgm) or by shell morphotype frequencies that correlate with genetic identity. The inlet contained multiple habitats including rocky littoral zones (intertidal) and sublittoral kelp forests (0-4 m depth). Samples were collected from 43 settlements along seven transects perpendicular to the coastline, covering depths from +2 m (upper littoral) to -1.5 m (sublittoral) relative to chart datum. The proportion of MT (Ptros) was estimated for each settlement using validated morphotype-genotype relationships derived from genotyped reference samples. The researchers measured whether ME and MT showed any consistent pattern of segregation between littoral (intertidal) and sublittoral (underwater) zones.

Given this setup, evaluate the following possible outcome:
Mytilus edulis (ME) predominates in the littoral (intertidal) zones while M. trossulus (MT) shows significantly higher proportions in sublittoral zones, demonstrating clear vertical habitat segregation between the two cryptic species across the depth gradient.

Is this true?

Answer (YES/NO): NO